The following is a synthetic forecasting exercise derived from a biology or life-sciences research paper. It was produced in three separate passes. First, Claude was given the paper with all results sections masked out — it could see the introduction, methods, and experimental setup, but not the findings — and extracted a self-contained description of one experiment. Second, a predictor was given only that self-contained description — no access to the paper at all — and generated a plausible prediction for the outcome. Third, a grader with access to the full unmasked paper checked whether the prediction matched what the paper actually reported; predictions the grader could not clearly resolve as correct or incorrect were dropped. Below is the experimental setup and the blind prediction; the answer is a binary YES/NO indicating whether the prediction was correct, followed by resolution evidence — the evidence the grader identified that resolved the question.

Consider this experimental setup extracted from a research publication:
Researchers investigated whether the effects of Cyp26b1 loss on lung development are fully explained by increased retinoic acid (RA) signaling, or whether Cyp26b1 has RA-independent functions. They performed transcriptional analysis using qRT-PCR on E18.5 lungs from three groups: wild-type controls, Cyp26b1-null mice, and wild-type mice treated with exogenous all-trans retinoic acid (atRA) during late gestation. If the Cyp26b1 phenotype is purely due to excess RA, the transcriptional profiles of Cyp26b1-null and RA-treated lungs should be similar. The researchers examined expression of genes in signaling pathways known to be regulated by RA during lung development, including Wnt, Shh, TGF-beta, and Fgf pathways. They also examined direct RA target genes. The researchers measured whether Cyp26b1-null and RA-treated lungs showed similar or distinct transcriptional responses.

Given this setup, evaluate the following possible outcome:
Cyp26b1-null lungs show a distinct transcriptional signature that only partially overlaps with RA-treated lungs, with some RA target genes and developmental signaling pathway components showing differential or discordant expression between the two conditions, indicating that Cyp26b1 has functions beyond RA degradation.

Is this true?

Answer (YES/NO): YES